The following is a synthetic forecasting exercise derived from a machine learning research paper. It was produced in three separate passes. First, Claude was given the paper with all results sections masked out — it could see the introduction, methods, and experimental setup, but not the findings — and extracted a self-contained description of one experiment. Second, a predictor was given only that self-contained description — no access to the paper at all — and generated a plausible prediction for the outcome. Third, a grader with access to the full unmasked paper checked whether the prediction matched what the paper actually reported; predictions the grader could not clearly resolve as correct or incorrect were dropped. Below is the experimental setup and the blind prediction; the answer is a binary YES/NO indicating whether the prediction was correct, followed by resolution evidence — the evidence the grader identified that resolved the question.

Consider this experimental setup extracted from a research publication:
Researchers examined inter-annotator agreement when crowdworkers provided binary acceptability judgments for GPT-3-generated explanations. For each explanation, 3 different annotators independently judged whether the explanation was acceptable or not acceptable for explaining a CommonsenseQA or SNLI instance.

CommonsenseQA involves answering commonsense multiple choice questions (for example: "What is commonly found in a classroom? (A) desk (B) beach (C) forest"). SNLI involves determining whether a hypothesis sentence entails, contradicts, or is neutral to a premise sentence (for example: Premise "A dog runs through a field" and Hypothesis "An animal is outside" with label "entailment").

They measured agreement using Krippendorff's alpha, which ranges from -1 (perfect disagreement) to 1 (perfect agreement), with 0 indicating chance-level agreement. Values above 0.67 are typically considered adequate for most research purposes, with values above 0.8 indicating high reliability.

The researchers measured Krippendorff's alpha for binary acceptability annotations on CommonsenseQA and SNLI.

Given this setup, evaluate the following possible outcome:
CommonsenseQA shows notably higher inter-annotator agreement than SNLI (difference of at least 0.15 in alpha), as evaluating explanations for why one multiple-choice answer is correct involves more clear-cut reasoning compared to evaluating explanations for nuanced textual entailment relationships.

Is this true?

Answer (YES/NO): NO